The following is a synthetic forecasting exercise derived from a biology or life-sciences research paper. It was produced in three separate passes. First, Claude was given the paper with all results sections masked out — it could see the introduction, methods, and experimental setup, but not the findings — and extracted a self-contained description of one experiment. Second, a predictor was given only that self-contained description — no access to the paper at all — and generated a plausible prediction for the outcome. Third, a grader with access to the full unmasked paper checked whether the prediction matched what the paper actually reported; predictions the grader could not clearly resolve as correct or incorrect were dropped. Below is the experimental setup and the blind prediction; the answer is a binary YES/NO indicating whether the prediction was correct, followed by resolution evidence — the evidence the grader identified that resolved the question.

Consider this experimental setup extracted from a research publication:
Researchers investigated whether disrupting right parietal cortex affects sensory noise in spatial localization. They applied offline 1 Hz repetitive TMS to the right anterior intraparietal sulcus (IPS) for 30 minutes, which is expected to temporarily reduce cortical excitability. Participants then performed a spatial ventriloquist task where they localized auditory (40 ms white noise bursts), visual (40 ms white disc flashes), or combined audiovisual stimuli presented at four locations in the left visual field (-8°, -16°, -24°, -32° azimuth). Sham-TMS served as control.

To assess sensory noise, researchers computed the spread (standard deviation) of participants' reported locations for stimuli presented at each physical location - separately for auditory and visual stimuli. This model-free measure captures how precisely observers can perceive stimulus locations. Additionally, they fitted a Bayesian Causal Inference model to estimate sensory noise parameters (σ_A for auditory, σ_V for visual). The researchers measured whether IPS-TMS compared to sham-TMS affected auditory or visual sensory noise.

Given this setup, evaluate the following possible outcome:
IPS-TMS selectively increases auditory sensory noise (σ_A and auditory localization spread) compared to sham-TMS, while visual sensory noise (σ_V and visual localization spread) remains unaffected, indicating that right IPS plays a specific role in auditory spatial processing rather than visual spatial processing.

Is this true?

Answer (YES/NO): NO